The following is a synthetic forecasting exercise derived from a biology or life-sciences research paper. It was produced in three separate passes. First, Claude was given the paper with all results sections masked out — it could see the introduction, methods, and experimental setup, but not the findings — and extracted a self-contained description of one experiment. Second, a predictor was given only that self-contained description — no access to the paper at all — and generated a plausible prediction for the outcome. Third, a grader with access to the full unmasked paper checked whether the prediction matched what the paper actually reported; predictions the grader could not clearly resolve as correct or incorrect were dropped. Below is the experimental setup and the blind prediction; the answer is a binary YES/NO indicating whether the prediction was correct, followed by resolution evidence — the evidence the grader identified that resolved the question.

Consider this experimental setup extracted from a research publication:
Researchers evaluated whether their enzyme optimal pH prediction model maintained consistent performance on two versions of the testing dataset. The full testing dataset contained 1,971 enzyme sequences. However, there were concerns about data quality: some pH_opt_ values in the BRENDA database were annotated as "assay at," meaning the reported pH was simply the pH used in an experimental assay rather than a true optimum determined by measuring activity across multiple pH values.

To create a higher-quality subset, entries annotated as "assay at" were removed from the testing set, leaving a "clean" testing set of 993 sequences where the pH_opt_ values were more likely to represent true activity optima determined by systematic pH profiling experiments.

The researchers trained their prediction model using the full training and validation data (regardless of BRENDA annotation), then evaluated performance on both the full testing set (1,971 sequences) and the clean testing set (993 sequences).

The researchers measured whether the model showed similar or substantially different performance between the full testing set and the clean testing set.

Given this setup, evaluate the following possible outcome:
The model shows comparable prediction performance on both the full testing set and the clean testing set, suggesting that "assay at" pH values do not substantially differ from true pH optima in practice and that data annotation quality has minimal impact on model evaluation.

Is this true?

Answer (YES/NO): YES